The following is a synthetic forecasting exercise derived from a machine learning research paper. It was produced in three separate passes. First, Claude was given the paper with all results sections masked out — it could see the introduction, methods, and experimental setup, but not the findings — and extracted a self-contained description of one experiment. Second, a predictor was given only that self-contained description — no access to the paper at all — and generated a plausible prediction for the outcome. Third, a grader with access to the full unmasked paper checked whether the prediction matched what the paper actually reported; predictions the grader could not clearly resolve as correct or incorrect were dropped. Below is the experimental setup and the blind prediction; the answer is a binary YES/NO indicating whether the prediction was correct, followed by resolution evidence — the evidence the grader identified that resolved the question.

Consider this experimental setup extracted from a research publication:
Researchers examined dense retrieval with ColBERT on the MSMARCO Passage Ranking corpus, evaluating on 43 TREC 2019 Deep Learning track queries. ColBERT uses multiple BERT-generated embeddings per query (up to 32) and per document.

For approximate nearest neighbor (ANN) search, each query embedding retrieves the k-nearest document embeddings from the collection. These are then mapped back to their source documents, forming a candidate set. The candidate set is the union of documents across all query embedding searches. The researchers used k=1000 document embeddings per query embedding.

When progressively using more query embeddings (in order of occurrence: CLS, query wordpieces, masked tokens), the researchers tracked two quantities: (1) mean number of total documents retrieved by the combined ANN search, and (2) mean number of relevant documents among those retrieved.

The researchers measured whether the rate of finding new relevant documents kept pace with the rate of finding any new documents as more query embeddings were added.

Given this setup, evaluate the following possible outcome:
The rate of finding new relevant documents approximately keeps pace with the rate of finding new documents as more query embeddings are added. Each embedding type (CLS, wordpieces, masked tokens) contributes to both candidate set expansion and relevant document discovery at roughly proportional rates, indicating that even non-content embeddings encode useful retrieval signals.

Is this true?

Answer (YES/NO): NO